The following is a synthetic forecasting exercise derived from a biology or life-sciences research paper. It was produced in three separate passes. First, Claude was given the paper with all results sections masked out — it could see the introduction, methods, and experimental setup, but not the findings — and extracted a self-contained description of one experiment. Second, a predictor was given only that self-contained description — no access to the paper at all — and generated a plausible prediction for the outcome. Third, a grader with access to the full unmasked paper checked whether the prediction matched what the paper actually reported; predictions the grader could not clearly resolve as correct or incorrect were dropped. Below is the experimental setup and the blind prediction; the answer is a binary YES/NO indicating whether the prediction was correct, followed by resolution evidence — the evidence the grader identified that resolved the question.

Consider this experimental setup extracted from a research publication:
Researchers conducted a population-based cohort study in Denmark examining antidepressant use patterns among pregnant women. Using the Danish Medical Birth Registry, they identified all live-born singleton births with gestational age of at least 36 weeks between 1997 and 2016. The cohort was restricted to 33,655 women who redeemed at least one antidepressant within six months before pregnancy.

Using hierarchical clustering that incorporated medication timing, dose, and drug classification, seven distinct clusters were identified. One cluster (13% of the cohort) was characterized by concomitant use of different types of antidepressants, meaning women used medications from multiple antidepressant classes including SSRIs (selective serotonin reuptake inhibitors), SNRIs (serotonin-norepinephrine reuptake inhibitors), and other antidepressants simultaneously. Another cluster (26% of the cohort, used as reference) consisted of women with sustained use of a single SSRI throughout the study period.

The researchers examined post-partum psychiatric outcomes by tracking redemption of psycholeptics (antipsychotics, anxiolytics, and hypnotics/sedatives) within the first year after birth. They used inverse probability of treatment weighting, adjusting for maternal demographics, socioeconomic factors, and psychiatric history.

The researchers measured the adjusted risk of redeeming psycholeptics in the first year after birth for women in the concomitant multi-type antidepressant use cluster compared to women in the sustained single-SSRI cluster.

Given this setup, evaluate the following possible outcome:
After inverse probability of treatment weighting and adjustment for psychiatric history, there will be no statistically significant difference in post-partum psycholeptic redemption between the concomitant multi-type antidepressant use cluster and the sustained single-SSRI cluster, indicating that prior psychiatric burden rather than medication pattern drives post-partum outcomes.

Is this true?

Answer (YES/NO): NO